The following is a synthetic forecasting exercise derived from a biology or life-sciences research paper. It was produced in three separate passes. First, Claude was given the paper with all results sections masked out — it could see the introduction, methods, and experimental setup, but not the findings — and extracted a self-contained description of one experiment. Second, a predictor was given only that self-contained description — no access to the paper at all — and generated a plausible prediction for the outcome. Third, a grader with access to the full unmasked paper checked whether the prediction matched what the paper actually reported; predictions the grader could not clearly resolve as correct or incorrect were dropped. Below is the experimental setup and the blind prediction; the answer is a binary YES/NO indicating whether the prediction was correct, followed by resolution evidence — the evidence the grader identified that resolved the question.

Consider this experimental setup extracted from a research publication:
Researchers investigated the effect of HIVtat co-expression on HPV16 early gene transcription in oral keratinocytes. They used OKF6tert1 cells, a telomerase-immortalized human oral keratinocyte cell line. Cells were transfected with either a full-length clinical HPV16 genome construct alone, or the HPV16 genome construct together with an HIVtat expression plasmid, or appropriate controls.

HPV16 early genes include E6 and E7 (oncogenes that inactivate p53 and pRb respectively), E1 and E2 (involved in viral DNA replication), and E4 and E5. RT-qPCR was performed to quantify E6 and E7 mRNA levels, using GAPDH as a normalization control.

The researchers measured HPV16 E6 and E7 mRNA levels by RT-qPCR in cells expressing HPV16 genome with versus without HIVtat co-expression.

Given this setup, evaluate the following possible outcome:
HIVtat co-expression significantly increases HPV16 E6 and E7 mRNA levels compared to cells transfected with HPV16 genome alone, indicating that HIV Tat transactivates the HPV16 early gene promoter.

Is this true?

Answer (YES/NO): NO